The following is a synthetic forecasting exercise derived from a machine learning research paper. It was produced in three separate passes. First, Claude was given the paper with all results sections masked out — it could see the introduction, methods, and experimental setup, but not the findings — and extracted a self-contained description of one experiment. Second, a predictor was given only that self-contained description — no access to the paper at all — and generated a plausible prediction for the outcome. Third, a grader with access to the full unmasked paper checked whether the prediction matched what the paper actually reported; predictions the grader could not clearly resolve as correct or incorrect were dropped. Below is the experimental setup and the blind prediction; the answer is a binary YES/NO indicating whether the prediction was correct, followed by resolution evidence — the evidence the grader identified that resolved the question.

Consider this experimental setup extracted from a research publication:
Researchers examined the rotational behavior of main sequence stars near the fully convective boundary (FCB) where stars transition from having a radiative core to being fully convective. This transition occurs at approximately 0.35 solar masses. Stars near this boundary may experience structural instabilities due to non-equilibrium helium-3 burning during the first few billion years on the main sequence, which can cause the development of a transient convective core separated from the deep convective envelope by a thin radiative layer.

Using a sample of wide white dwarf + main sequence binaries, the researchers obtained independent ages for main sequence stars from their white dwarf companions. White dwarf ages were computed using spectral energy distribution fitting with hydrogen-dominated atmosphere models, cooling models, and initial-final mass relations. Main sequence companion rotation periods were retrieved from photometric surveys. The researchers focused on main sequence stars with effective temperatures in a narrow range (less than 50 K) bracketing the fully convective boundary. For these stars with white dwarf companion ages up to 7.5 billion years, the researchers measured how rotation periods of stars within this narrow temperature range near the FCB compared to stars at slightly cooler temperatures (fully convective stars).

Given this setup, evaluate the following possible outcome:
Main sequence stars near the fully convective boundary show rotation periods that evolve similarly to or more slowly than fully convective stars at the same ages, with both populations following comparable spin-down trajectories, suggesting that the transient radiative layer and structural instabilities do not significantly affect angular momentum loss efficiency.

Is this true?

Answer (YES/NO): NO